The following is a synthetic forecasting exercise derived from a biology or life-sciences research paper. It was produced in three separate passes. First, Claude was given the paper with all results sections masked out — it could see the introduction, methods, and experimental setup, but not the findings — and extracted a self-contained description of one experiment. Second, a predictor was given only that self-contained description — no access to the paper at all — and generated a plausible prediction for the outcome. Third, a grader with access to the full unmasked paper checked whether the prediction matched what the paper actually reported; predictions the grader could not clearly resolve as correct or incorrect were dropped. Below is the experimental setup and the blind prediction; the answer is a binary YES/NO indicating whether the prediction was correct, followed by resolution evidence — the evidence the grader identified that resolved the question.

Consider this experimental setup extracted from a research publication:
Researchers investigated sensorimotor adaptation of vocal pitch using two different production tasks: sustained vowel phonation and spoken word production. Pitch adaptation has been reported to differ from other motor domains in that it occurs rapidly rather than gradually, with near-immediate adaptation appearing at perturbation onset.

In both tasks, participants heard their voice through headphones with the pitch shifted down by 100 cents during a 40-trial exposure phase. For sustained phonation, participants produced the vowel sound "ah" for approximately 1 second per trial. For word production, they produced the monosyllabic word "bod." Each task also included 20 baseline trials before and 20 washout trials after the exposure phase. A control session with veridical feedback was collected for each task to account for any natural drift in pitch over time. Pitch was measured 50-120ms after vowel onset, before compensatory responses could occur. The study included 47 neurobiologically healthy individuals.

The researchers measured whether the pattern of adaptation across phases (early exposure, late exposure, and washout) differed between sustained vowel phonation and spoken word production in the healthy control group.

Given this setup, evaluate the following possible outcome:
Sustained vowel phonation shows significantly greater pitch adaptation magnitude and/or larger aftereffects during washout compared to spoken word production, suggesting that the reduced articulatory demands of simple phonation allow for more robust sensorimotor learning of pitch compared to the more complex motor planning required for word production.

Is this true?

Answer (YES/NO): NO